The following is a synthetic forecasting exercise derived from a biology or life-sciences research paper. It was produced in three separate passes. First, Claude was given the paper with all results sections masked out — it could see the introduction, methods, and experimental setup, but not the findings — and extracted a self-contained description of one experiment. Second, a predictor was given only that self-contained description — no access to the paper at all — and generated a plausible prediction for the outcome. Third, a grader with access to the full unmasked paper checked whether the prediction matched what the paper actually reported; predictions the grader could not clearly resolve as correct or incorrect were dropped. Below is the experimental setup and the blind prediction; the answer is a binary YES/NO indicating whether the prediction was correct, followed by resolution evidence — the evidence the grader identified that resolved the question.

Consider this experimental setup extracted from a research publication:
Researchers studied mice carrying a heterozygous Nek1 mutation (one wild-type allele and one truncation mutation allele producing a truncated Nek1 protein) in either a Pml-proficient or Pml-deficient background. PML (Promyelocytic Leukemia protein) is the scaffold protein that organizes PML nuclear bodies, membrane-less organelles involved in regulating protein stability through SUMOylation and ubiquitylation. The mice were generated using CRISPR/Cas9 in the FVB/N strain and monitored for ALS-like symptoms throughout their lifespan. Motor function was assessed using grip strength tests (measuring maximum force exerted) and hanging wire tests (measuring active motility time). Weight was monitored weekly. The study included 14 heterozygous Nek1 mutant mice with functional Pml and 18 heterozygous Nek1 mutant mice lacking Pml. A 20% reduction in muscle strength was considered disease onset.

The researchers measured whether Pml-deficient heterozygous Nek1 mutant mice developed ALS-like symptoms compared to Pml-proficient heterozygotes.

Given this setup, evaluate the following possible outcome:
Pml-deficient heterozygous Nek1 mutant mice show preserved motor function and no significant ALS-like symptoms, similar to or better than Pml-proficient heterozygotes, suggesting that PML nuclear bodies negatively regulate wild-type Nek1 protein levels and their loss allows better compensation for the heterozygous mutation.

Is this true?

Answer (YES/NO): NO